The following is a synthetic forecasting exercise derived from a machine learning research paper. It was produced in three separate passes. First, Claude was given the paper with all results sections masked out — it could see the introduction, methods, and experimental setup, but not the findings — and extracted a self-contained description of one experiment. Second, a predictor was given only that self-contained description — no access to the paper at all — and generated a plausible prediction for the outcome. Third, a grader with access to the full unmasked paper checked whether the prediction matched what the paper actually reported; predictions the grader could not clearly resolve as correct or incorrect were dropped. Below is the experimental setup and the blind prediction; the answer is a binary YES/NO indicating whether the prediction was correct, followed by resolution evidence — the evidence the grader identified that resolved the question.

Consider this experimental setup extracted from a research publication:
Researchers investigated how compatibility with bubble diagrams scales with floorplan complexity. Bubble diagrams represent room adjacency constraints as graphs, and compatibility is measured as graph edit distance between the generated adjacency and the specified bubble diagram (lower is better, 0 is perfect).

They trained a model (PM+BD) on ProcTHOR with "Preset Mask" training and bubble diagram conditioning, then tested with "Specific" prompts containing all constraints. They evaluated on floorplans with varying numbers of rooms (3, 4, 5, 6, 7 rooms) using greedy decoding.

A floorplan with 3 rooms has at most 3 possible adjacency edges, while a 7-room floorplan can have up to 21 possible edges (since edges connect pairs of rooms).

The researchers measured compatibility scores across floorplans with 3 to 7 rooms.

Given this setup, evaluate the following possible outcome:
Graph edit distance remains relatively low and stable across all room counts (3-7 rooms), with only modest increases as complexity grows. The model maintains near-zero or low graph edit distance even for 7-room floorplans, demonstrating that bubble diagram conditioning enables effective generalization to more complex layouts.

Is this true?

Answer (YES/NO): NO